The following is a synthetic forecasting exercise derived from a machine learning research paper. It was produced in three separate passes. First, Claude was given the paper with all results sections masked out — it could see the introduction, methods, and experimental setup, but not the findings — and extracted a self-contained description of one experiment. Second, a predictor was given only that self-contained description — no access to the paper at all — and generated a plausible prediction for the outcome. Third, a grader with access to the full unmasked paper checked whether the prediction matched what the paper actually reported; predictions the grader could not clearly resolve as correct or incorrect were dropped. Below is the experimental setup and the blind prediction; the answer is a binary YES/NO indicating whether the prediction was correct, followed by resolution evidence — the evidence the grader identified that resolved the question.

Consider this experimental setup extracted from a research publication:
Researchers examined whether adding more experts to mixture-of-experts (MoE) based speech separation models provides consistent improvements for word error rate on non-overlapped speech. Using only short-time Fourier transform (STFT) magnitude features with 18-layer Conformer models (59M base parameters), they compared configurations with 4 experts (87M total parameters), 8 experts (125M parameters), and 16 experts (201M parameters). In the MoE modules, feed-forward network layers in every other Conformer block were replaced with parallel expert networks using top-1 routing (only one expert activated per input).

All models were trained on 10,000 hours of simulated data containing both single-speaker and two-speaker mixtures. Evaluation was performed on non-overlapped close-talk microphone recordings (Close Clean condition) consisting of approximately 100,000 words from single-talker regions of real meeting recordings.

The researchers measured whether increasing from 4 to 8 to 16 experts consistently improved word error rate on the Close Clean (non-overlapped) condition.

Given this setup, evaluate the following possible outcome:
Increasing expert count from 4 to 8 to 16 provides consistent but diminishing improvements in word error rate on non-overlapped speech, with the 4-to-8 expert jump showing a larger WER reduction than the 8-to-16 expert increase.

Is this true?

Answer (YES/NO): NO